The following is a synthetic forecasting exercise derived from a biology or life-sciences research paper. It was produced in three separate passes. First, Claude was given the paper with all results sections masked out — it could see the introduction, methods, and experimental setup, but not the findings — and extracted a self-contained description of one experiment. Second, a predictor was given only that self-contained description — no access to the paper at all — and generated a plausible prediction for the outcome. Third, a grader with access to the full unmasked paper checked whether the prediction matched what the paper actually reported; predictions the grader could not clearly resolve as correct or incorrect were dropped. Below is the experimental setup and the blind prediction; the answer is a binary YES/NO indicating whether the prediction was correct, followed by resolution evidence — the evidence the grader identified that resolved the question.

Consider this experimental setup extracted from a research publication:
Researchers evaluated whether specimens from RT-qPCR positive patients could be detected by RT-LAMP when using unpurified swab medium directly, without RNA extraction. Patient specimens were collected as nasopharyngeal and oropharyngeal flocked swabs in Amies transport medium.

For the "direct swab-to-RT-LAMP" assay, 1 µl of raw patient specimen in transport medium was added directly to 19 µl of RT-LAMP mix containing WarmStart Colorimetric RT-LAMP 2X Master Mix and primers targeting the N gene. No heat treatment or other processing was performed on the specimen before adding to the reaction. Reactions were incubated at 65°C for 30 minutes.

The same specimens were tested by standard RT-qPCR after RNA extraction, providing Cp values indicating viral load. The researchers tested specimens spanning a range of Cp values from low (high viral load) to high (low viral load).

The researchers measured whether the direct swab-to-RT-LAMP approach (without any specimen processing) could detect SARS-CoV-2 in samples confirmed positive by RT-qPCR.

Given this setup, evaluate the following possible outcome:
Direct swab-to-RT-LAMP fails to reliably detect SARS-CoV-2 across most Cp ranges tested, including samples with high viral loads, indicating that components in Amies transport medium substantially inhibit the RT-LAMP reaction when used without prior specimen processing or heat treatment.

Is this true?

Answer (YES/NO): NO